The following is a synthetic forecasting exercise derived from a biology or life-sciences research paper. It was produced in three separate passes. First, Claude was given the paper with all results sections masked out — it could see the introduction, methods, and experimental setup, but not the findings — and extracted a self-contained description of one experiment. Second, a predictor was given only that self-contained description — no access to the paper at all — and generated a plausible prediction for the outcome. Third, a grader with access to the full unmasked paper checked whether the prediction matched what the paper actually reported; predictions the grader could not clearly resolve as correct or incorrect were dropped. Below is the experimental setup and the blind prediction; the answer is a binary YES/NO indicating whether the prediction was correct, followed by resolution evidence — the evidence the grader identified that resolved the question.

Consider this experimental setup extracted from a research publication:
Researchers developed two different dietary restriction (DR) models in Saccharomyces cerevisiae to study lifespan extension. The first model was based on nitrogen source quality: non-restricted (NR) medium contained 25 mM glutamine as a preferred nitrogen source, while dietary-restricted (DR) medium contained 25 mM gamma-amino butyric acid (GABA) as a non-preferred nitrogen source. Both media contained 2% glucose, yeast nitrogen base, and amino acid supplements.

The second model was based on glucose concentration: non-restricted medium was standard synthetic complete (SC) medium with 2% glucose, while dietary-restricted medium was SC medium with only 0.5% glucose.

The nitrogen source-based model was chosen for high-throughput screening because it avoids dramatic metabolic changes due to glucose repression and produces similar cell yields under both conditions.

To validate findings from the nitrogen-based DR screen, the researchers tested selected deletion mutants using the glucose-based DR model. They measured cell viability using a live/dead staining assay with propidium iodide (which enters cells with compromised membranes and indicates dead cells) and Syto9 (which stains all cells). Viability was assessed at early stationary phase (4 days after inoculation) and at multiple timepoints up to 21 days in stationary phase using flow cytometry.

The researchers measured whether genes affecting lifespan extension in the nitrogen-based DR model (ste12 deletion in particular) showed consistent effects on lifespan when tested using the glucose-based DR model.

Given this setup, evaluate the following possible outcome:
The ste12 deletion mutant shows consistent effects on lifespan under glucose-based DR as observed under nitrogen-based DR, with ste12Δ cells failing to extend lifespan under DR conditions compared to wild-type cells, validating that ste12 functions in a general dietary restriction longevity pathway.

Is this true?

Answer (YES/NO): YES